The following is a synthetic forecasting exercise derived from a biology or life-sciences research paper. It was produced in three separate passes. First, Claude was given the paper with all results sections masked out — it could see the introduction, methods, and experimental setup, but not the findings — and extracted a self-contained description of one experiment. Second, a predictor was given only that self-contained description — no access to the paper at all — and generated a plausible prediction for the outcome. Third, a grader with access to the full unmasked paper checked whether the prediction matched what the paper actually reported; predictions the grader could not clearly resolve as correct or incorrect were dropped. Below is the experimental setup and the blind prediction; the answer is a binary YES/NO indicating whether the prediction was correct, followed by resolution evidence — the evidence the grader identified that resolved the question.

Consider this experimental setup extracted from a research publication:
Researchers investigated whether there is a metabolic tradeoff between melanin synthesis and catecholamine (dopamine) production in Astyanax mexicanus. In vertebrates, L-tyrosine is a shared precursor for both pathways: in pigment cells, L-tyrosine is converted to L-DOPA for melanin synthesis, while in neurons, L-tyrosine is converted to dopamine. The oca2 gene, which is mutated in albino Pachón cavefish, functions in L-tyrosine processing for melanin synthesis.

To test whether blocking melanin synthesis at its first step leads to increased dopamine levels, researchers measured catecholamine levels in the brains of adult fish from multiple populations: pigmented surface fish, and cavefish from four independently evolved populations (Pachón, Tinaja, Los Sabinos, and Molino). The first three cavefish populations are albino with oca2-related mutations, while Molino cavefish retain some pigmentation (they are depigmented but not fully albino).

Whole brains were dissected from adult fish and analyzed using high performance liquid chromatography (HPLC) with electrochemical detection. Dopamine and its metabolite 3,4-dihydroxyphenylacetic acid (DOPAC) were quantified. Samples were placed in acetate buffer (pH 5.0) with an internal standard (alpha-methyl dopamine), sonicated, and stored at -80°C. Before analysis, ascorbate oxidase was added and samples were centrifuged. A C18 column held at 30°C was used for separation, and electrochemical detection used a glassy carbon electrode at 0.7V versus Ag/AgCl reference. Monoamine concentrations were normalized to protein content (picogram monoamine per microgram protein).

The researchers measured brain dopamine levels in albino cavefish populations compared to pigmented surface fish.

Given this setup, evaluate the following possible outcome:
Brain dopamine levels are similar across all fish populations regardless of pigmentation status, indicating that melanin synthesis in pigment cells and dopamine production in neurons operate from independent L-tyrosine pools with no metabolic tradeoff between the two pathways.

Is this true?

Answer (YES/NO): NO